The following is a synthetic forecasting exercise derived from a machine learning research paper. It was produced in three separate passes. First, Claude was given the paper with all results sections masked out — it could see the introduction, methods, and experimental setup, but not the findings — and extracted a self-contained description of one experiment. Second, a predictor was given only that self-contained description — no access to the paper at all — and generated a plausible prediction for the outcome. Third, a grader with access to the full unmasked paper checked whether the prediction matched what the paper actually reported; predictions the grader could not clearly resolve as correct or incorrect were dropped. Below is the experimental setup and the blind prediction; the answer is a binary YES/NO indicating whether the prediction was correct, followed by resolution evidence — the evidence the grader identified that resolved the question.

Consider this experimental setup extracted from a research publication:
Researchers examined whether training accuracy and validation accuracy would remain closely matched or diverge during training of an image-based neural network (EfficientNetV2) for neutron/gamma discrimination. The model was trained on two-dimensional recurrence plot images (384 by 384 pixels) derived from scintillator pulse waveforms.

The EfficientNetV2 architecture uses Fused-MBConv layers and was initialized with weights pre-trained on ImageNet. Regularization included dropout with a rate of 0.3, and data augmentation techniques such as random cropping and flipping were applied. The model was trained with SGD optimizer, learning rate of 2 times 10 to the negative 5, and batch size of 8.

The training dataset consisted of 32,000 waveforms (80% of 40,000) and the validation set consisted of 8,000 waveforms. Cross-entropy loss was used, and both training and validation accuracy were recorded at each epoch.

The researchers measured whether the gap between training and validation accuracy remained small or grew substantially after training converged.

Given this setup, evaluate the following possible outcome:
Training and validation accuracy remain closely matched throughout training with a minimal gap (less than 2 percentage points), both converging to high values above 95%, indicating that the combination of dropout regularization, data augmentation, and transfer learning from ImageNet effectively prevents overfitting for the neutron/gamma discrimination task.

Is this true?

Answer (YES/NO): YES